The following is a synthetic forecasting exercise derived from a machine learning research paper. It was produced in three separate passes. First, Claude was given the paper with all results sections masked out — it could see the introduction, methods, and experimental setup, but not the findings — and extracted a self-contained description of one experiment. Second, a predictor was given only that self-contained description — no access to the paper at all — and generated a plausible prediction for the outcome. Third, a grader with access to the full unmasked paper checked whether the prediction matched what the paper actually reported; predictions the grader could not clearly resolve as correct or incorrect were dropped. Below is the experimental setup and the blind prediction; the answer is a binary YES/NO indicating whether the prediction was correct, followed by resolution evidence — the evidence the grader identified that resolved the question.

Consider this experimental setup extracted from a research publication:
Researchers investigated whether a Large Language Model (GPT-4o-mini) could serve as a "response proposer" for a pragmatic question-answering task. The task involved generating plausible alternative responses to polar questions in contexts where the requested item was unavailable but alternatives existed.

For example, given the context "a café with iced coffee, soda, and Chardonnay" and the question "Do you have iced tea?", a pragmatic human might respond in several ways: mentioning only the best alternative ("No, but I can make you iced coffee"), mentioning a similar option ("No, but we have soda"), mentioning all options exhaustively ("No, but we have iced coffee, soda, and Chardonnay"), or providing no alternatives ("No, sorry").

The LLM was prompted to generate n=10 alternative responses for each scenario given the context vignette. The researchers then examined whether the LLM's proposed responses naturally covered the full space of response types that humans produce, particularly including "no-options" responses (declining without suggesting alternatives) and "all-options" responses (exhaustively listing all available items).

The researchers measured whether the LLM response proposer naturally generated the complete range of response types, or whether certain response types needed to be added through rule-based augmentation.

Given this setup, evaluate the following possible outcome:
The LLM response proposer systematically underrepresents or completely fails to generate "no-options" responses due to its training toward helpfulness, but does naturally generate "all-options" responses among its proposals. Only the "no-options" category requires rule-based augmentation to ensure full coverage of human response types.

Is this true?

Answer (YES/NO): NO